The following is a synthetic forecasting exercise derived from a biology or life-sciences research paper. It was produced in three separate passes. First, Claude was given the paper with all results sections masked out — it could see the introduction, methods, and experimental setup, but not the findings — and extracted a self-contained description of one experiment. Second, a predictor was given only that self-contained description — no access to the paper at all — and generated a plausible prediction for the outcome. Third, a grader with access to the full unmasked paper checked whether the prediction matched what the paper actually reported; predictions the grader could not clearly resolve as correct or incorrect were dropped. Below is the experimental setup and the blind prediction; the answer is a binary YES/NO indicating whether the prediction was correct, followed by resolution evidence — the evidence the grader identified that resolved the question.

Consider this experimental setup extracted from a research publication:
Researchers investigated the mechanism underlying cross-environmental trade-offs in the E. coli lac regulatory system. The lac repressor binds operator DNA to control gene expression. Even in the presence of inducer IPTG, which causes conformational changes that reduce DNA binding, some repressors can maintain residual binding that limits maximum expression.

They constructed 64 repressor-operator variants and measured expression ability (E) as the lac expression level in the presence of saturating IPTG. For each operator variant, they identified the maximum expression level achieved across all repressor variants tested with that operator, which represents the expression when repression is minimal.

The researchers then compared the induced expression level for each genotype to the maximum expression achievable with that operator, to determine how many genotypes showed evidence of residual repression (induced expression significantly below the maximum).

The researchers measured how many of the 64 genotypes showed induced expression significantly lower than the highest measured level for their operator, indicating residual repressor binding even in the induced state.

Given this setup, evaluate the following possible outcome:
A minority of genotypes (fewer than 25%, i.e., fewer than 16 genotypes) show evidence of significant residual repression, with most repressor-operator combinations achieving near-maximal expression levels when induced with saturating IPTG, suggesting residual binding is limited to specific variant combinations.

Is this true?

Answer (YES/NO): NO